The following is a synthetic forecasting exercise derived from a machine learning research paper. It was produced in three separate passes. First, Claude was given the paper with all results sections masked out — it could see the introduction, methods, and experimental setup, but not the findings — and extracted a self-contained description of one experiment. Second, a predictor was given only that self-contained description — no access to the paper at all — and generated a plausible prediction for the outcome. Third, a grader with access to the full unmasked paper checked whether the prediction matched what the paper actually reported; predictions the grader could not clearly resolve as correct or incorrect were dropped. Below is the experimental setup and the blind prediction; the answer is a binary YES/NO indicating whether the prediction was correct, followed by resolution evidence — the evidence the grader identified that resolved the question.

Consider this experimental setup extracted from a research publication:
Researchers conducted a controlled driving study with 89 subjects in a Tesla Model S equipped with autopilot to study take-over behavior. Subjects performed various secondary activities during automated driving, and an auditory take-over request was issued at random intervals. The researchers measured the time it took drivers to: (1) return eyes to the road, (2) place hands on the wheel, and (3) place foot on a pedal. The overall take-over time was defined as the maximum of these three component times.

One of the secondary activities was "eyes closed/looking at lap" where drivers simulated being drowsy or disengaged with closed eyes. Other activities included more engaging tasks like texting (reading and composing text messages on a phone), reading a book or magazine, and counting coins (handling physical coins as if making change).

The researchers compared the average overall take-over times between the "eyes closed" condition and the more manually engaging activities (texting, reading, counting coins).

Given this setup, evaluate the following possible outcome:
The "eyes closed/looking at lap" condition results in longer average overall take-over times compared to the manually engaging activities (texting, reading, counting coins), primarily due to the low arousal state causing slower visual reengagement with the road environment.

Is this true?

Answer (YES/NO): NO